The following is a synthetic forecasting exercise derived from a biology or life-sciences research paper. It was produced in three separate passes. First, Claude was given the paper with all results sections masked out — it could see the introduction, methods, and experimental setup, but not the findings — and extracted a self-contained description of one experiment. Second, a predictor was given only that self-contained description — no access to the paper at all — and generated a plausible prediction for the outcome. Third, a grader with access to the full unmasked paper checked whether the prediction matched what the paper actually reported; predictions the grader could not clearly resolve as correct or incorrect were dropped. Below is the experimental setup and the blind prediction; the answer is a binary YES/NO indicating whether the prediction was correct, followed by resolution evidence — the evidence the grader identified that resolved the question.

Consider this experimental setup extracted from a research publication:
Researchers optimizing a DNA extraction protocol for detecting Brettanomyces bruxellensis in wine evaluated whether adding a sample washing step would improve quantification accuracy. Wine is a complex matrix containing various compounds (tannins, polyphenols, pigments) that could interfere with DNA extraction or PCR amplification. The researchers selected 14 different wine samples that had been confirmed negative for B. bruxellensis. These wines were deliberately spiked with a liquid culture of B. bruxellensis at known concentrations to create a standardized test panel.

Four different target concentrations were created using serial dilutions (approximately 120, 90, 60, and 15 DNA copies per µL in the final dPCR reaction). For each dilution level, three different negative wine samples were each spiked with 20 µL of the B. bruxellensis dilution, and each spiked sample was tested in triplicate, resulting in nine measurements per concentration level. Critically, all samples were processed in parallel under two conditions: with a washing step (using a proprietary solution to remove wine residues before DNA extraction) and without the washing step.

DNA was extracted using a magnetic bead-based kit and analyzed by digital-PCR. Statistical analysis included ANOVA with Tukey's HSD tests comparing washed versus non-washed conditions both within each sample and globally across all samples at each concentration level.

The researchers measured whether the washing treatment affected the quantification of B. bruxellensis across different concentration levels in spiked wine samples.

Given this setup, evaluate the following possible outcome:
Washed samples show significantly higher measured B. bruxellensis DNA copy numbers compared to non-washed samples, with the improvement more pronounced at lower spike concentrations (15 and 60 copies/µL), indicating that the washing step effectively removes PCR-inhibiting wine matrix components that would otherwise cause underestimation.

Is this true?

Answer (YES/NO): NO